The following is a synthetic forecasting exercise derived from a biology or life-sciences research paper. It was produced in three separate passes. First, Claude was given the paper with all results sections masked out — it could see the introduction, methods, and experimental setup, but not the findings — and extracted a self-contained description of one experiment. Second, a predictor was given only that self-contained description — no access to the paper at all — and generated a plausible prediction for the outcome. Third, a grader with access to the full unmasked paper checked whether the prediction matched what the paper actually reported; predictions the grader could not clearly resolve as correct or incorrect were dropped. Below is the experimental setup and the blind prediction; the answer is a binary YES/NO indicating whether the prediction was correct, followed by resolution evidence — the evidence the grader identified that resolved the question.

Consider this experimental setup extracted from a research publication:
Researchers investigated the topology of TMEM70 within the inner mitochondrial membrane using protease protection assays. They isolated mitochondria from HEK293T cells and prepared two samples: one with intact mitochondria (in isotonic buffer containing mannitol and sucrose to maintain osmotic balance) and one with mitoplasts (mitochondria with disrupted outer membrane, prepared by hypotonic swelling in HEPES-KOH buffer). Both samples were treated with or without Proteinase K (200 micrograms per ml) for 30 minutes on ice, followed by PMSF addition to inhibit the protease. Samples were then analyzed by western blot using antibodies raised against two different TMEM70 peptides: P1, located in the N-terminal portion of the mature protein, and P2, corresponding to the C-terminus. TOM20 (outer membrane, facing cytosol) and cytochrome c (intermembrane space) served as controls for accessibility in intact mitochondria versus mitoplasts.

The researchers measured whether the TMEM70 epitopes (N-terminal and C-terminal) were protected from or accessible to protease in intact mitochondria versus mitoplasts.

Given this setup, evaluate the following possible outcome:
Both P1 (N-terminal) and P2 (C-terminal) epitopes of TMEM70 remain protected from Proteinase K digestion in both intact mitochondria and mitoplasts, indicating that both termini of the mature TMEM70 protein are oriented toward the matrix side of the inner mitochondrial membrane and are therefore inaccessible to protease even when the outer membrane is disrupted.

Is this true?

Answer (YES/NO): NO